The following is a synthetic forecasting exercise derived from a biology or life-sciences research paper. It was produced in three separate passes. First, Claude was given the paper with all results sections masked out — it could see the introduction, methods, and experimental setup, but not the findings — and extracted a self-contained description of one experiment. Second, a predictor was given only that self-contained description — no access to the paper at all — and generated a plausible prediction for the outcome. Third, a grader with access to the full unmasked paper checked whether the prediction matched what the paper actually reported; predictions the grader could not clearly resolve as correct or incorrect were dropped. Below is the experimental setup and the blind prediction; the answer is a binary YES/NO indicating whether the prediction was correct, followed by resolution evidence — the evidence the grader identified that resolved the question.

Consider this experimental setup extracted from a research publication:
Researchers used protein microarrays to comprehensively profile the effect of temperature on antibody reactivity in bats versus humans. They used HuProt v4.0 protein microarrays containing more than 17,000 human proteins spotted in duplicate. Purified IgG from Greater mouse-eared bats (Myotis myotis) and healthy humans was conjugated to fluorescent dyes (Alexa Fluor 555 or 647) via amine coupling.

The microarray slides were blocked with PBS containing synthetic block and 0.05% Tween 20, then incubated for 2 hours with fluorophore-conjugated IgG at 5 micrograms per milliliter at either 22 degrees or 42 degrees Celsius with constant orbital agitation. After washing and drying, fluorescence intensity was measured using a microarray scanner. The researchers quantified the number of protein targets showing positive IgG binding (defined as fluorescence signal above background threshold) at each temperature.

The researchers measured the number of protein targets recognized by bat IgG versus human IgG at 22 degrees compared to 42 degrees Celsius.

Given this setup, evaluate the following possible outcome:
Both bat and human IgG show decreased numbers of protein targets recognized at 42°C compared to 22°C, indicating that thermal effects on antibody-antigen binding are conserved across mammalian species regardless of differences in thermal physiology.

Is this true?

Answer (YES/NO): NO